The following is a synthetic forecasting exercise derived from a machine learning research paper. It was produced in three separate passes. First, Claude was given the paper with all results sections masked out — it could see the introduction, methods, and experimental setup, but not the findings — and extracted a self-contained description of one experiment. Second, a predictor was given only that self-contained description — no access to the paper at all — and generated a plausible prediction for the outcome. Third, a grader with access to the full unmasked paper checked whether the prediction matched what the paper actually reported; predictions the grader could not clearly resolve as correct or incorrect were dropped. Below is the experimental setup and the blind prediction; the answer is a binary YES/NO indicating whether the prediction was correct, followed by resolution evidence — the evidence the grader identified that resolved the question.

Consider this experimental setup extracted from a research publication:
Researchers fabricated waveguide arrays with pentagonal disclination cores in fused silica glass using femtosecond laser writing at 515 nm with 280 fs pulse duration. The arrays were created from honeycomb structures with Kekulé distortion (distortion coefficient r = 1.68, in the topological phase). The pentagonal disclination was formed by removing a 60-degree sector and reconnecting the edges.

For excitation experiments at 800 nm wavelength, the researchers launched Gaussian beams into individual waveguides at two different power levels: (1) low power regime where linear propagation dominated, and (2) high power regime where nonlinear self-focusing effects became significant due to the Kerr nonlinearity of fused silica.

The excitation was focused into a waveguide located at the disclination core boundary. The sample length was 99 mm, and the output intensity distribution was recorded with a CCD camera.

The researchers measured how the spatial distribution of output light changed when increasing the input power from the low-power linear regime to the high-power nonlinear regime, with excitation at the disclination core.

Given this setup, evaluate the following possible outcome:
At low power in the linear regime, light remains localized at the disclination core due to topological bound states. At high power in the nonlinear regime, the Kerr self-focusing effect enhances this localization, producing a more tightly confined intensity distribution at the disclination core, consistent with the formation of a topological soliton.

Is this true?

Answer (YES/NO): YES